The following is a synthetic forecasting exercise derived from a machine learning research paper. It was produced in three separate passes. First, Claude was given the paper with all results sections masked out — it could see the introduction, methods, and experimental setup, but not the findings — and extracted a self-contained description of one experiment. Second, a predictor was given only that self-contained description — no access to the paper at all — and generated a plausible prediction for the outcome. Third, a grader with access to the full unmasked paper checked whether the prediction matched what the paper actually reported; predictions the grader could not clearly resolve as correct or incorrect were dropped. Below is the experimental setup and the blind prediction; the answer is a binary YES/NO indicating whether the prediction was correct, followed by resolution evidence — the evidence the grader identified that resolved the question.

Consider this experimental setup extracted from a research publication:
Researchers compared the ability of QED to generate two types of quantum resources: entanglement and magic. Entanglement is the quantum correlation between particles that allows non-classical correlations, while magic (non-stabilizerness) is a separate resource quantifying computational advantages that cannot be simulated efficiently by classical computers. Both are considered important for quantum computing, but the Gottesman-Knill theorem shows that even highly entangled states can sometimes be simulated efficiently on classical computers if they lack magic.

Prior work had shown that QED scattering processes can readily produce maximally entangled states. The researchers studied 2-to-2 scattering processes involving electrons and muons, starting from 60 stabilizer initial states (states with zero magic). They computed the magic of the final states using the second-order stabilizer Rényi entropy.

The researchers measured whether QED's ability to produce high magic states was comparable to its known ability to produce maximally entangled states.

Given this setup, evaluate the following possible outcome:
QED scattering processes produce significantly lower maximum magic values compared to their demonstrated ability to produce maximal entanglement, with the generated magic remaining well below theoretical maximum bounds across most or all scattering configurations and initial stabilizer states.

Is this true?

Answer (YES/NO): YES